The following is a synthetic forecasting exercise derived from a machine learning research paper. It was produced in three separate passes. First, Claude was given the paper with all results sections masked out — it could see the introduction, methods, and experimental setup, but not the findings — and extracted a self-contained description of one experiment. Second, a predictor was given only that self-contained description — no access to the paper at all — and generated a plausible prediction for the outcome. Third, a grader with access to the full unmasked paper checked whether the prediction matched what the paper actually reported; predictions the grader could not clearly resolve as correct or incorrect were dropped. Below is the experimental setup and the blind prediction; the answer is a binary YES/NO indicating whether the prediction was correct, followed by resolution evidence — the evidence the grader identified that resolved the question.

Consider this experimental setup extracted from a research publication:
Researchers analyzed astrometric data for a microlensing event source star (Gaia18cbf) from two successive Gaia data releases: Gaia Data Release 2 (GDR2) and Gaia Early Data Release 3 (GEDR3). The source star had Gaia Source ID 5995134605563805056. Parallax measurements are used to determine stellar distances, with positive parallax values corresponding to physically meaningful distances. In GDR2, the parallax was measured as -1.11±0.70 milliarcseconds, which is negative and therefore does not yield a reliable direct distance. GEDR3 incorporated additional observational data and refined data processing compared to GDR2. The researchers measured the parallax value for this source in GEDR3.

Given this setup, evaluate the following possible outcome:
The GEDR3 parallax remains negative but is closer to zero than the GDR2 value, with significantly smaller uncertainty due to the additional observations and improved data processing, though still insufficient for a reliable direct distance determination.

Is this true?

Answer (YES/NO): NO